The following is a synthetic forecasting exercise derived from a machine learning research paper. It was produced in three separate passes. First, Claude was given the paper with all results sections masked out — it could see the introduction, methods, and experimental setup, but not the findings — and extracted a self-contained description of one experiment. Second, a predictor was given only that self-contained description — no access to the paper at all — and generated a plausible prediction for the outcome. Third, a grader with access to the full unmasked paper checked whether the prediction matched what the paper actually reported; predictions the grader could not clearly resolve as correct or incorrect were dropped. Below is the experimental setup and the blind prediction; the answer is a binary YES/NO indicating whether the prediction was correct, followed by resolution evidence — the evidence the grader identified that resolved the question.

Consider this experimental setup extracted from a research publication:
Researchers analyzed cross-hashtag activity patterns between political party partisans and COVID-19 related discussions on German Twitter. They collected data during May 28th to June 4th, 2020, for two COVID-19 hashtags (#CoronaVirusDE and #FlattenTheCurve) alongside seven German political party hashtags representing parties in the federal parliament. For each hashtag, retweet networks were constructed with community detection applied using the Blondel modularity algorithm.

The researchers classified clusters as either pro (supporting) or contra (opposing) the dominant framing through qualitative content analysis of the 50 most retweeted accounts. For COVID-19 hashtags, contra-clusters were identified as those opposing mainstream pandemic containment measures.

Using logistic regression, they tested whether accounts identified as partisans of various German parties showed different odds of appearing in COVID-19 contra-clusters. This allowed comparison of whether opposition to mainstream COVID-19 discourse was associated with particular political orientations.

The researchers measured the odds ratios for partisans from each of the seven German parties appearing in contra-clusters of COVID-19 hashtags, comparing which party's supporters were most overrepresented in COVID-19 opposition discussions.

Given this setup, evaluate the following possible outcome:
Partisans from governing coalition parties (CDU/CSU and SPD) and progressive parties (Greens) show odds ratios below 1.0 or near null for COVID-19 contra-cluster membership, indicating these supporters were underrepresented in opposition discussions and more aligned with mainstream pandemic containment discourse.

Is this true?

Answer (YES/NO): YES